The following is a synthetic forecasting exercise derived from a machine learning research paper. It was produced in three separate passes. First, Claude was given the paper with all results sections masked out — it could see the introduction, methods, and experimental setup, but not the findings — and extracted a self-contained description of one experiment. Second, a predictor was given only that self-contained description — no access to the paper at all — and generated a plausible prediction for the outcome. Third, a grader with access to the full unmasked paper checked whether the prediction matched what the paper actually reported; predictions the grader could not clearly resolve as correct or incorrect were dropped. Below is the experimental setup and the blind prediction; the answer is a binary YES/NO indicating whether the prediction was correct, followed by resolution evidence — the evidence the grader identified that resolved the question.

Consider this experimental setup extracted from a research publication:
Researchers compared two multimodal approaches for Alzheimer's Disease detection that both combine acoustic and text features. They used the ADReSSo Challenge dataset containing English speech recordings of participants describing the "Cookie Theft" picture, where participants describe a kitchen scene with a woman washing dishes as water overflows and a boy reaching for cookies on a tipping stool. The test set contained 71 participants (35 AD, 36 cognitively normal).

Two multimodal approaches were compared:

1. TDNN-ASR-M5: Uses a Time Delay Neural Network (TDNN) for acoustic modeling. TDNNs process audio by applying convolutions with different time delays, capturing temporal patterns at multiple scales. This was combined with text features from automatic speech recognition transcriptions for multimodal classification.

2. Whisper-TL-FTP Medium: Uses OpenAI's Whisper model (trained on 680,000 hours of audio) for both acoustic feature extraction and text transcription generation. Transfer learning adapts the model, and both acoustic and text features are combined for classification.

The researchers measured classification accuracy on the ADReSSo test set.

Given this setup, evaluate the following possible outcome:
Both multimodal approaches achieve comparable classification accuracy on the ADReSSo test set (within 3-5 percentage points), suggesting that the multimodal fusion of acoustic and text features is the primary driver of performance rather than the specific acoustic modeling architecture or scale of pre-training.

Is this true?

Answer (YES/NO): YES